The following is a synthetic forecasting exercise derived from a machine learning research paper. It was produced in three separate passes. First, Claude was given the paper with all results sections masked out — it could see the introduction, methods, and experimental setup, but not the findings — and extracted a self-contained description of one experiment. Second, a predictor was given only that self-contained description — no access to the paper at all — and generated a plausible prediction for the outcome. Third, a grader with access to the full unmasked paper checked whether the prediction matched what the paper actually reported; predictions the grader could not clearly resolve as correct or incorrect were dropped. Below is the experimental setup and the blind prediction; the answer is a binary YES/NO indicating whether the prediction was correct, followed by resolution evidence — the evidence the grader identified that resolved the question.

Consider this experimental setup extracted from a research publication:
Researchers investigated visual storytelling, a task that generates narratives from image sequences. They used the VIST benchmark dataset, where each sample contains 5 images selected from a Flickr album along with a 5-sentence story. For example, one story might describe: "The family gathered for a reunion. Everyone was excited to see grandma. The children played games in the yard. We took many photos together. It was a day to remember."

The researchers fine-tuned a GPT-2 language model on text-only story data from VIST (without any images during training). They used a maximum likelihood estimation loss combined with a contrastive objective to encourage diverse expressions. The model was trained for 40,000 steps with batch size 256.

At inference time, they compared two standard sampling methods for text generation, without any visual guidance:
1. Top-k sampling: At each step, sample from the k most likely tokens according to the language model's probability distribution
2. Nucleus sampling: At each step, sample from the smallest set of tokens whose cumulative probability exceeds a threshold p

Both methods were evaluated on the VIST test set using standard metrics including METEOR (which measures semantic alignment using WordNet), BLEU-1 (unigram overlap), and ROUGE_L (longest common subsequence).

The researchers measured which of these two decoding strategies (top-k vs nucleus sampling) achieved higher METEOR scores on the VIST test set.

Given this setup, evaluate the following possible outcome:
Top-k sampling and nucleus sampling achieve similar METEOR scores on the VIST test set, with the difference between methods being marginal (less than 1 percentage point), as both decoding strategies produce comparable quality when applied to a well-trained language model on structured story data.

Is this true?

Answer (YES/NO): YES